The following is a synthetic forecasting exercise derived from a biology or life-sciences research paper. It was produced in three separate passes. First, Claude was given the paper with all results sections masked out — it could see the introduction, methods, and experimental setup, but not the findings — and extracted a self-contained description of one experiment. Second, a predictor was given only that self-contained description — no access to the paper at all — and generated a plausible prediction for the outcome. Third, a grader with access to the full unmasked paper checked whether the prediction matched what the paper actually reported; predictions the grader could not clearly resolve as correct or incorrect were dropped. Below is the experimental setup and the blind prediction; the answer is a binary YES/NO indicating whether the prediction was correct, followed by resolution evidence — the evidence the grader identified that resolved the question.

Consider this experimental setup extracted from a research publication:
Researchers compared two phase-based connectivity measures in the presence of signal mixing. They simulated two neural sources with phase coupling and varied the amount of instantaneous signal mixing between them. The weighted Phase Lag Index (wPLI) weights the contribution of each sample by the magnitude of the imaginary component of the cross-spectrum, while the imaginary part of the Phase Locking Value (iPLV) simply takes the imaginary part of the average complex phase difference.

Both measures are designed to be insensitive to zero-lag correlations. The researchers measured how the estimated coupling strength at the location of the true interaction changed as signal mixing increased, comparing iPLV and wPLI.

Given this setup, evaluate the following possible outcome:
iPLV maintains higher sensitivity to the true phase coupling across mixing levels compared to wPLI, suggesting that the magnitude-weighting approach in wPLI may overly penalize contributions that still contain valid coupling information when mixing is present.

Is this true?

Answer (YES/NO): NO